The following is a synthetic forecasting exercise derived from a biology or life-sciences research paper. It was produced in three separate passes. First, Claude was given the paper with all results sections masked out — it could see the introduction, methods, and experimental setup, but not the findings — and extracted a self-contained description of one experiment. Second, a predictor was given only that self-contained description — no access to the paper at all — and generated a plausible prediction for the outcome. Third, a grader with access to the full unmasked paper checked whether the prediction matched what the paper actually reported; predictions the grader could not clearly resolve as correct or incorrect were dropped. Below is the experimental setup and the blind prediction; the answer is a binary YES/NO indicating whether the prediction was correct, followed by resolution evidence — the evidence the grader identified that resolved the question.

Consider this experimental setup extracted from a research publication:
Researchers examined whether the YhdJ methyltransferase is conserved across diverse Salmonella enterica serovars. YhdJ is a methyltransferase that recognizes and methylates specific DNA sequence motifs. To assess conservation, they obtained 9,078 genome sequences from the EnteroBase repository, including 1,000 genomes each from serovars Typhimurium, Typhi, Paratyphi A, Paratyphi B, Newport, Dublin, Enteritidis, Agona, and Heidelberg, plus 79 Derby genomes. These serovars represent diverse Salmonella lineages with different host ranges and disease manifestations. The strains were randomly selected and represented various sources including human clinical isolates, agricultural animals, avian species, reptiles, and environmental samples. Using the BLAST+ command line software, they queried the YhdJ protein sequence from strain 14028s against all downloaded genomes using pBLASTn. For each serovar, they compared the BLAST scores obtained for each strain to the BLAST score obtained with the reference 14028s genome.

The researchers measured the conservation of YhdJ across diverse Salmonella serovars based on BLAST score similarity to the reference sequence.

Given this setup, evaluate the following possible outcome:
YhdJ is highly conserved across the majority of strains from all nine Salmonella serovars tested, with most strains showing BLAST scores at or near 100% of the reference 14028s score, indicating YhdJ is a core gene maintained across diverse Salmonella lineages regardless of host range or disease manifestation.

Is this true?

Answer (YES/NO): NO